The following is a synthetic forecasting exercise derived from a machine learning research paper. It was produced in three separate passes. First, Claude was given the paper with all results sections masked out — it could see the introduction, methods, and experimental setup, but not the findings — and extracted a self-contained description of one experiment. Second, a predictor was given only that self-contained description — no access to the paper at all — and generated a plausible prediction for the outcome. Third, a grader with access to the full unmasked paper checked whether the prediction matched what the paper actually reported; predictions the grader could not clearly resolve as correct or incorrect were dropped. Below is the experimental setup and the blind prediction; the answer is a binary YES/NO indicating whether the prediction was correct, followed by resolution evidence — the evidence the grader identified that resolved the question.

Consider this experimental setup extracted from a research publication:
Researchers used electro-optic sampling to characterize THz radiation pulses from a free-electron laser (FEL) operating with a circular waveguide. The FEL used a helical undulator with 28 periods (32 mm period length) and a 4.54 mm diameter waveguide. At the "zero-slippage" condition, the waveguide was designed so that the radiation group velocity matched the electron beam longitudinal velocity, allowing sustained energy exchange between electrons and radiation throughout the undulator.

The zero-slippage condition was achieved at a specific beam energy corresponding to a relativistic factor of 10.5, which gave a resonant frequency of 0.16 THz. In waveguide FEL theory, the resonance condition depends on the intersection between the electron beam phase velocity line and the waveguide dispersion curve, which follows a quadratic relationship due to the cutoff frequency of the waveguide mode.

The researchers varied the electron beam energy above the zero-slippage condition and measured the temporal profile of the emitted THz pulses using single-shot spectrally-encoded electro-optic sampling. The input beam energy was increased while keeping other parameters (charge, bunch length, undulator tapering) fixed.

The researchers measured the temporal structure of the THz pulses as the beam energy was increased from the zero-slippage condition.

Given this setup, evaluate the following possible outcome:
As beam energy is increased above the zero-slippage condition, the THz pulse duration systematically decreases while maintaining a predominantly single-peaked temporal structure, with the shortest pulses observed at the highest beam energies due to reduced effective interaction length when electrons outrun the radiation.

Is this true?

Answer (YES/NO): NO